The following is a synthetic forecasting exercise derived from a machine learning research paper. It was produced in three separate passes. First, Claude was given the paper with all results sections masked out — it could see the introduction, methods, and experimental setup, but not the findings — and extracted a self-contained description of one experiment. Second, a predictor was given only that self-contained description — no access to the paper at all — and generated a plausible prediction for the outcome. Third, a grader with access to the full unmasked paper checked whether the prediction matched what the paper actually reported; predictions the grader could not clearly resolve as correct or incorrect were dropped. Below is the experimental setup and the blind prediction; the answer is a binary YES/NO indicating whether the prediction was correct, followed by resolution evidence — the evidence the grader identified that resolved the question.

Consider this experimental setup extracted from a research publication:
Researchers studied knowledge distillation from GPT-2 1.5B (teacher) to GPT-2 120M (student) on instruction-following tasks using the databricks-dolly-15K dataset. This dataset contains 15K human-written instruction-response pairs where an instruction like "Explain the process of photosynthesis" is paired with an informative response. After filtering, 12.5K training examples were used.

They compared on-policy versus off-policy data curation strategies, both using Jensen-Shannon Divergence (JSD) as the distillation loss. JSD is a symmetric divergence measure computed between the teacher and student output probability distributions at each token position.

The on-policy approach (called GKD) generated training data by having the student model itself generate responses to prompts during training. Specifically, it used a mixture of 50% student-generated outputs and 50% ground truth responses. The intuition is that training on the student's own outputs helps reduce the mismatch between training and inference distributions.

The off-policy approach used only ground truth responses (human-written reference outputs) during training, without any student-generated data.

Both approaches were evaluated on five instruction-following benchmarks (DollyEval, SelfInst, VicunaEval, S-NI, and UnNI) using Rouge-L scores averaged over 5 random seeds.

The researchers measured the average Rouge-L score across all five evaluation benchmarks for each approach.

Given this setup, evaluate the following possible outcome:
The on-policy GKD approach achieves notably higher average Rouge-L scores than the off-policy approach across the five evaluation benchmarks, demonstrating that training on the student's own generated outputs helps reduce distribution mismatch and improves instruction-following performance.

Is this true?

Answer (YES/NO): NO